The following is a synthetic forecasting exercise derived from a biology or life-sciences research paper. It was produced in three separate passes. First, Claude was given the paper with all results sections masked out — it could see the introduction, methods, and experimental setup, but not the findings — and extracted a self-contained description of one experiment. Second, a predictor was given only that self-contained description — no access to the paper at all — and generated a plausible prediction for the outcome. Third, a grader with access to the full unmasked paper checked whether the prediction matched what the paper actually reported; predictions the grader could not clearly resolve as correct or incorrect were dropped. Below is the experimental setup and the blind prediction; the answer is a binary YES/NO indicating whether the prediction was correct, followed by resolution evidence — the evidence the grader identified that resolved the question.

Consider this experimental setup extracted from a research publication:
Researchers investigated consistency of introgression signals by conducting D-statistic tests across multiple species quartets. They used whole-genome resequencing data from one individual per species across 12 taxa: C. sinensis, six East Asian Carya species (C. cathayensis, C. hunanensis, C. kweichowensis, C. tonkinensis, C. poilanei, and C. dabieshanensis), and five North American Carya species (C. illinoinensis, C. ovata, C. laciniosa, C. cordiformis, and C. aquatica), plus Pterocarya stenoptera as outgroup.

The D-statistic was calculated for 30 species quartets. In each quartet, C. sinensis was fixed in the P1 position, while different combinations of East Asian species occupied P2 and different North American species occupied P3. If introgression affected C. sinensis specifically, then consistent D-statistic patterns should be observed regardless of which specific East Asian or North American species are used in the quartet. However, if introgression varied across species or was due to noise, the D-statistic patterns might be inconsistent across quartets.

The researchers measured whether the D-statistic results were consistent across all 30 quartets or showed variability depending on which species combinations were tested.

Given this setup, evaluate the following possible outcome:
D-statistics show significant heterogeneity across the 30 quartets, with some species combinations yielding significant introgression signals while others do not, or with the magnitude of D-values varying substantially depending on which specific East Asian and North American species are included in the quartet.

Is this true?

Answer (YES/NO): NO